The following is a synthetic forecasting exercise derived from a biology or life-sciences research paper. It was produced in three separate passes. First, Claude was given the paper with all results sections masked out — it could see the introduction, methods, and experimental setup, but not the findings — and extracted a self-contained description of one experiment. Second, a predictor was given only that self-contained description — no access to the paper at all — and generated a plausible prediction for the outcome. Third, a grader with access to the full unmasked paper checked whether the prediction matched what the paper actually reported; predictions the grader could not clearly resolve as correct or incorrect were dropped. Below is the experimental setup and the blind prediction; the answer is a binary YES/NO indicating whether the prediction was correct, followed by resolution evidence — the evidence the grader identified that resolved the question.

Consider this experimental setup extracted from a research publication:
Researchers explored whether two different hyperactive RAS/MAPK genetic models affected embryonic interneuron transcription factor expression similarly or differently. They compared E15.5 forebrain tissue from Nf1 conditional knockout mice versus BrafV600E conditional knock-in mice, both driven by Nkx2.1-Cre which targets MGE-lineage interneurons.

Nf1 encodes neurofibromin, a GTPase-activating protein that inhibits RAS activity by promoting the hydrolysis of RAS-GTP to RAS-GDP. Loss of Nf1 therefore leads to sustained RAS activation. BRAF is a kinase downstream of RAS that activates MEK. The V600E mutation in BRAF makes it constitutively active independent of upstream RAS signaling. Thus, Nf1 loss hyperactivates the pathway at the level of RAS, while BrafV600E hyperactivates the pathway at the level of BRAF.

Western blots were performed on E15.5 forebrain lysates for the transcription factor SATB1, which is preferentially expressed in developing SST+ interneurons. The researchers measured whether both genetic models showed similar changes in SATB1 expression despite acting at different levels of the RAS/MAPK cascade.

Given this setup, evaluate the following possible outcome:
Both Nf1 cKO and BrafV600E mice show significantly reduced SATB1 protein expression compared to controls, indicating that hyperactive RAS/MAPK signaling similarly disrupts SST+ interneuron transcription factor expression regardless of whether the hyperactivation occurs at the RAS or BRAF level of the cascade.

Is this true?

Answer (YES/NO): NO